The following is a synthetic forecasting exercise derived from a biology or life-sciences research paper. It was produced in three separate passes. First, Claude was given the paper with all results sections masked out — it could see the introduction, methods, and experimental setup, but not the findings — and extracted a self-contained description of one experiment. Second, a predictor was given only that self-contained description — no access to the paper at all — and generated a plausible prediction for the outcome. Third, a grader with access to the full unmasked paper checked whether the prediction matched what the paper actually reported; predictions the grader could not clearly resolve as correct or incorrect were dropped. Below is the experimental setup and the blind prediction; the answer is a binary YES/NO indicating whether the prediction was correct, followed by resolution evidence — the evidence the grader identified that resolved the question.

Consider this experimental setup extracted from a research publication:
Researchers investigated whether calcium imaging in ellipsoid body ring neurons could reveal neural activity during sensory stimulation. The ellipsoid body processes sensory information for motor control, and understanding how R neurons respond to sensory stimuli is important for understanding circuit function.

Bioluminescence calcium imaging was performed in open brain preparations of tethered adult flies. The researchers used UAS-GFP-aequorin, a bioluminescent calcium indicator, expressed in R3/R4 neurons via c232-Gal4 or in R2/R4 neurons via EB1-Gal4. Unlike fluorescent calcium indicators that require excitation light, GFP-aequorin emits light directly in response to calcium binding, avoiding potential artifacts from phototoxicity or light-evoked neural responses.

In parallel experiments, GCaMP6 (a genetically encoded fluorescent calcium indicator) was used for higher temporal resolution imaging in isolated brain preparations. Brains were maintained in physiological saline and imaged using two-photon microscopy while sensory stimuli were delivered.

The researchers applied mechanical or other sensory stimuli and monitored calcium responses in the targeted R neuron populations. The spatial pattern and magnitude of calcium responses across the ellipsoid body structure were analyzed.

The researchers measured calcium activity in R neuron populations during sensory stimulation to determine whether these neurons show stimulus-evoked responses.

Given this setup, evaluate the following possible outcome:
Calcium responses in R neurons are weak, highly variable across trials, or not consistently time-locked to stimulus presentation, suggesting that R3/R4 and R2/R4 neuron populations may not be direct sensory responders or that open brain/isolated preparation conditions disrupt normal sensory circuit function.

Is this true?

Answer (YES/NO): NO